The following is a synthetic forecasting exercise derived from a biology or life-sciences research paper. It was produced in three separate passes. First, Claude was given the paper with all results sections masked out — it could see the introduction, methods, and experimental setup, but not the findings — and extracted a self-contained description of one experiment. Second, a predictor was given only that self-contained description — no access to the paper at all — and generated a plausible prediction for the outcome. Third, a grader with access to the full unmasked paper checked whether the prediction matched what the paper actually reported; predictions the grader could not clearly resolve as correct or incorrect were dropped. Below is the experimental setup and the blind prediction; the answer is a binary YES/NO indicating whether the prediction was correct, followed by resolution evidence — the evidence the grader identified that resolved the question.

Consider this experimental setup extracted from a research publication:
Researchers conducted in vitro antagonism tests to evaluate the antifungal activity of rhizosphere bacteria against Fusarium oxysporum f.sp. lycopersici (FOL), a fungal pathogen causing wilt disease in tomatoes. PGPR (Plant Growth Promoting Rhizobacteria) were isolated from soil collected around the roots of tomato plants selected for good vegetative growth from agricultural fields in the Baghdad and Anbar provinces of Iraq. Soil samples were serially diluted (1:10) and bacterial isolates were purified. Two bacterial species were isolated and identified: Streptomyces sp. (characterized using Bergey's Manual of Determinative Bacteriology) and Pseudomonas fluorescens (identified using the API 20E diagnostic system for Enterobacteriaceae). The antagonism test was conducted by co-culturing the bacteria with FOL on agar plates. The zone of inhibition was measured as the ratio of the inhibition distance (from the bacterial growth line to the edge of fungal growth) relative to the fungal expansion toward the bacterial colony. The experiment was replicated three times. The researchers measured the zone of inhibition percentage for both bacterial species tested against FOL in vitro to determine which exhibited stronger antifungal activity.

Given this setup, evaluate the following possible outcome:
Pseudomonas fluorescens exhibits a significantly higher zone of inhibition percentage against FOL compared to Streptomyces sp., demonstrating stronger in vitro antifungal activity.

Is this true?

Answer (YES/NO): NO